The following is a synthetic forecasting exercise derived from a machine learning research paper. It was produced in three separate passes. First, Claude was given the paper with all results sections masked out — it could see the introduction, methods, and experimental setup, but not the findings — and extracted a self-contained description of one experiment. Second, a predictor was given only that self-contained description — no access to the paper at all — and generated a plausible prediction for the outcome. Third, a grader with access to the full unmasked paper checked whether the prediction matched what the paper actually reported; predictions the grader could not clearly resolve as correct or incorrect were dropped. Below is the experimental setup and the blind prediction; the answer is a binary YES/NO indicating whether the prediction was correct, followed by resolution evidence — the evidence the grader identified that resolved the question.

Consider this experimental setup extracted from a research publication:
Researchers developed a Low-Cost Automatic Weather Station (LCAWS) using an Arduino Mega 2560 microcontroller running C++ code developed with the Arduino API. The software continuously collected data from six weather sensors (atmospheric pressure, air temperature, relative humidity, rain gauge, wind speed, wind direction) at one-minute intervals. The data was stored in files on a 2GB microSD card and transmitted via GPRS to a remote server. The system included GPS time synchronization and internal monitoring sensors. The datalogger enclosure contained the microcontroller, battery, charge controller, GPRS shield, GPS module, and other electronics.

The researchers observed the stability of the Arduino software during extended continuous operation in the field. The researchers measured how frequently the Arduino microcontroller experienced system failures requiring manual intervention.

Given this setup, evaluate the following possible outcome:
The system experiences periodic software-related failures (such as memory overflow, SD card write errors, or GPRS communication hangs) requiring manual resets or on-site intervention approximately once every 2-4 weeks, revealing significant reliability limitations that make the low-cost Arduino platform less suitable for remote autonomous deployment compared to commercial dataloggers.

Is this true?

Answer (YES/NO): NO